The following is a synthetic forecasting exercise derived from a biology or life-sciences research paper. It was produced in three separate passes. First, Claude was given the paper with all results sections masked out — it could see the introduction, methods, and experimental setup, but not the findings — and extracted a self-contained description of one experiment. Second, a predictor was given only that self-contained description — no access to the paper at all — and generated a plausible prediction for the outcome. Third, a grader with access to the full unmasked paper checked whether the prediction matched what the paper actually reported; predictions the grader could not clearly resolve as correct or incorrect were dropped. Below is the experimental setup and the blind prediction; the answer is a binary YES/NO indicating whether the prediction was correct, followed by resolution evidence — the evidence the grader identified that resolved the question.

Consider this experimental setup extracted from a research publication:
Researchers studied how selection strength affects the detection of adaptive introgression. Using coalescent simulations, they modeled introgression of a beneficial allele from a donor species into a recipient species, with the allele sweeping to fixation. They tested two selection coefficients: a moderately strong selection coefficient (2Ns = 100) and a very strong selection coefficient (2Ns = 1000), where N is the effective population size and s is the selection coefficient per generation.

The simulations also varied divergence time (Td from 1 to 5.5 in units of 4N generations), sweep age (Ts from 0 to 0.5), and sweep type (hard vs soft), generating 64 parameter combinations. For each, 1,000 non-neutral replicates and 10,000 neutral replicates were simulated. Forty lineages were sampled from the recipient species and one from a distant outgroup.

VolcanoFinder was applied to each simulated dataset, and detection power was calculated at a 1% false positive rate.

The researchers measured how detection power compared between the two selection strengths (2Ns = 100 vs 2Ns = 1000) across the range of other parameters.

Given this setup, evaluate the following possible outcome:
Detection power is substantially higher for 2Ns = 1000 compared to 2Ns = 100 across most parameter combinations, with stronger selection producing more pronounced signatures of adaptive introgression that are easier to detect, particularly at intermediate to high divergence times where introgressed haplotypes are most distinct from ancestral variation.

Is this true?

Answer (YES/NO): YES